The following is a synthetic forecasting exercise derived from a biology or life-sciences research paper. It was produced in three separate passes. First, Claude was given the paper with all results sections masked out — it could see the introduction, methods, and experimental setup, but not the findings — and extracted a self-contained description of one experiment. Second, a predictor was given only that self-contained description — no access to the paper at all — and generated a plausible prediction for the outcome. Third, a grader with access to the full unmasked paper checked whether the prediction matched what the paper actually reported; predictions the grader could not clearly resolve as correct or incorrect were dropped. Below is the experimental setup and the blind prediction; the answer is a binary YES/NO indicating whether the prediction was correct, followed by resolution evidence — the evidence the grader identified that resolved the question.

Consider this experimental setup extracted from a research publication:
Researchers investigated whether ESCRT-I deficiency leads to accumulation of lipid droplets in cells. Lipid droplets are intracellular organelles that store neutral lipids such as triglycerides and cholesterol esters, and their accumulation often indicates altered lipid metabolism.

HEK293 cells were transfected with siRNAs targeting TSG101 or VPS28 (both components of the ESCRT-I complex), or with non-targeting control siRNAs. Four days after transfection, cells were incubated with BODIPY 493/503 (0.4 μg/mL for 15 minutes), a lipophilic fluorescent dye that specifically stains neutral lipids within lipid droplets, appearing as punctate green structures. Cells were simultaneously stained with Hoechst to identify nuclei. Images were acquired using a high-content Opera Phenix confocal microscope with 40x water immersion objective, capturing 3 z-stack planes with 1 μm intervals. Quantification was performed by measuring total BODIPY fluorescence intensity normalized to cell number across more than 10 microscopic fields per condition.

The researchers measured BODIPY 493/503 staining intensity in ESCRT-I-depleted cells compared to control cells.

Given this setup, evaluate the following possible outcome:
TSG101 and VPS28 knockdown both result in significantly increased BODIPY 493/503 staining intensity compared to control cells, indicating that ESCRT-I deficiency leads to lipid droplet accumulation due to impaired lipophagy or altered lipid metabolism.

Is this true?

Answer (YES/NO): YES